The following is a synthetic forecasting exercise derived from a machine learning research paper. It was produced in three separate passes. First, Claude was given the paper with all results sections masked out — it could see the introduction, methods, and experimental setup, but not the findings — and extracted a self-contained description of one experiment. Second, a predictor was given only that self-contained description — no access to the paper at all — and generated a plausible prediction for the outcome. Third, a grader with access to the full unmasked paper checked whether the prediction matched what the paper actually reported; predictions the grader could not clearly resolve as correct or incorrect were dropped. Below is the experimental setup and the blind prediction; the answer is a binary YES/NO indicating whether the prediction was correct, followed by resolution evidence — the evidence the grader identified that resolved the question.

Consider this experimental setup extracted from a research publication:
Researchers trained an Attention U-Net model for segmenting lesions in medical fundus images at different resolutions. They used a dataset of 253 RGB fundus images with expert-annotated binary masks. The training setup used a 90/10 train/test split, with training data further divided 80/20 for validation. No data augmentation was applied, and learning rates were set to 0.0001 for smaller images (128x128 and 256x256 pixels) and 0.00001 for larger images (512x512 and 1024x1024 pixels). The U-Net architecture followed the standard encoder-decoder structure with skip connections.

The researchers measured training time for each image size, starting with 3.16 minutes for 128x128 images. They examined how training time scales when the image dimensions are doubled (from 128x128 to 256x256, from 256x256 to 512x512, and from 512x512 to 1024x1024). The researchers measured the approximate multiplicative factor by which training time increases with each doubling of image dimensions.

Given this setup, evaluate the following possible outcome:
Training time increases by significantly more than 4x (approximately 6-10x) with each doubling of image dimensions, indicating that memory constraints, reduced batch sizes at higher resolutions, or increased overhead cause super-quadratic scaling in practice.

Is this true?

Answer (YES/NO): NO